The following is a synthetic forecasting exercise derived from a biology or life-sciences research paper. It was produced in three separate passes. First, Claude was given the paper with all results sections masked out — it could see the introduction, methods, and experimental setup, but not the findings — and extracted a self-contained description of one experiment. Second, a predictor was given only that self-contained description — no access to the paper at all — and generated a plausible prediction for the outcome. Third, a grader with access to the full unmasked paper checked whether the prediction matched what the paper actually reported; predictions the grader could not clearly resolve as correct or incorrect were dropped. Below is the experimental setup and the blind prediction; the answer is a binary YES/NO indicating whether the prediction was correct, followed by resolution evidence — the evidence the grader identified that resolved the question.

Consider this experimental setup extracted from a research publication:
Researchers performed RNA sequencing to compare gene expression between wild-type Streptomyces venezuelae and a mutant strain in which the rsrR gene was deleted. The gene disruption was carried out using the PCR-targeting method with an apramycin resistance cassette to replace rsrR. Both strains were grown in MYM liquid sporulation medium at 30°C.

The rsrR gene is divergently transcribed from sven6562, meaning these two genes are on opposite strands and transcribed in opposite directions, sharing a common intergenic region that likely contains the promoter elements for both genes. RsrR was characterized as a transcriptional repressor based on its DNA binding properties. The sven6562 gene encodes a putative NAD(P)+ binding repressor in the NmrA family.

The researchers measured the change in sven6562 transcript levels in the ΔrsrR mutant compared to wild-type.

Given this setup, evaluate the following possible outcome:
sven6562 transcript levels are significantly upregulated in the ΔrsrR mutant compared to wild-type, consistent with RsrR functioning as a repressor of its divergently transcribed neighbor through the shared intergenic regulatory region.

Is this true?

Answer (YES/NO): YES